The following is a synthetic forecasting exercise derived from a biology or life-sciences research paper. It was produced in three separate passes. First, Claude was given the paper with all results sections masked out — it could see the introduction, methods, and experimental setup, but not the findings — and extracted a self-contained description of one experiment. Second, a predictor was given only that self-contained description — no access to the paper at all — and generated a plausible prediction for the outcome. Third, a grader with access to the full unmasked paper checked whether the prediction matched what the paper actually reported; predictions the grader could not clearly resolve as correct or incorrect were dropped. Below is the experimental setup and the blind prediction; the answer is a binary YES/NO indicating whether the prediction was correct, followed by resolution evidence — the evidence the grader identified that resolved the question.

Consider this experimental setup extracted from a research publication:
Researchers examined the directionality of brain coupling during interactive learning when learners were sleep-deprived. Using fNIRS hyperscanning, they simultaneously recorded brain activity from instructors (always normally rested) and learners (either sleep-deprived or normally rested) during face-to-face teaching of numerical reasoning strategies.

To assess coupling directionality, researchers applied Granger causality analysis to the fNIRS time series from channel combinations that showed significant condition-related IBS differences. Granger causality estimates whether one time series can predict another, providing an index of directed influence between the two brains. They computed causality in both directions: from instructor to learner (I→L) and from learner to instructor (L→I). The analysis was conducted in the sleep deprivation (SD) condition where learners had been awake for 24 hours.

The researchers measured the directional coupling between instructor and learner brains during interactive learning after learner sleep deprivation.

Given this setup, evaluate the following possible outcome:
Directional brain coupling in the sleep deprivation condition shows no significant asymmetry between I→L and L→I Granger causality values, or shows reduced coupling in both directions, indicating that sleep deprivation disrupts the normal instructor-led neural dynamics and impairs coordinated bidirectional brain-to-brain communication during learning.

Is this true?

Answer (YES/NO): NO